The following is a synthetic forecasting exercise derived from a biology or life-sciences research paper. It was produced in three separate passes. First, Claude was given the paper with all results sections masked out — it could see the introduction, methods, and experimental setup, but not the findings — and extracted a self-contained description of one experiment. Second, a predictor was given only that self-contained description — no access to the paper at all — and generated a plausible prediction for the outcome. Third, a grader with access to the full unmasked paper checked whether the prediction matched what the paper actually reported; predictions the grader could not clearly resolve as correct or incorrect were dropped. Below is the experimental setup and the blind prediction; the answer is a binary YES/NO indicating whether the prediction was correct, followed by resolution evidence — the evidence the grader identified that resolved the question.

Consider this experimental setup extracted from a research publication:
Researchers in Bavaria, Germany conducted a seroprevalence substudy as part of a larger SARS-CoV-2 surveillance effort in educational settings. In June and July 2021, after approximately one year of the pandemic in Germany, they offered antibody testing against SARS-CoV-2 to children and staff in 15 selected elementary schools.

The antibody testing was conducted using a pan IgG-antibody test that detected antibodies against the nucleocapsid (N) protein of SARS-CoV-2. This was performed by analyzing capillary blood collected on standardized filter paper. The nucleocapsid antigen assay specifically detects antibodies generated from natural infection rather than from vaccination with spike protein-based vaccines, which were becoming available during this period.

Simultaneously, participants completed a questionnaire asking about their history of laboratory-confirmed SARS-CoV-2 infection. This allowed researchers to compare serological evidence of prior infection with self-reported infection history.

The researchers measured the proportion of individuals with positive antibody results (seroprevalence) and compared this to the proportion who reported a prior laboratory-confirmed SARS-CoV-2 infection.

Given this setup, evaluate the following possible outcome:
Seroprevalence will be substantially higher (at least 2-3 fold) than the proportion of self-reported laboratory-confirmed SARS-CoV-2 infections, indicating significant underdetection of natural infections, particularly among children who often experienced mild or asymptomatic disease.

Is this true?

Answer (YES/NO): YES